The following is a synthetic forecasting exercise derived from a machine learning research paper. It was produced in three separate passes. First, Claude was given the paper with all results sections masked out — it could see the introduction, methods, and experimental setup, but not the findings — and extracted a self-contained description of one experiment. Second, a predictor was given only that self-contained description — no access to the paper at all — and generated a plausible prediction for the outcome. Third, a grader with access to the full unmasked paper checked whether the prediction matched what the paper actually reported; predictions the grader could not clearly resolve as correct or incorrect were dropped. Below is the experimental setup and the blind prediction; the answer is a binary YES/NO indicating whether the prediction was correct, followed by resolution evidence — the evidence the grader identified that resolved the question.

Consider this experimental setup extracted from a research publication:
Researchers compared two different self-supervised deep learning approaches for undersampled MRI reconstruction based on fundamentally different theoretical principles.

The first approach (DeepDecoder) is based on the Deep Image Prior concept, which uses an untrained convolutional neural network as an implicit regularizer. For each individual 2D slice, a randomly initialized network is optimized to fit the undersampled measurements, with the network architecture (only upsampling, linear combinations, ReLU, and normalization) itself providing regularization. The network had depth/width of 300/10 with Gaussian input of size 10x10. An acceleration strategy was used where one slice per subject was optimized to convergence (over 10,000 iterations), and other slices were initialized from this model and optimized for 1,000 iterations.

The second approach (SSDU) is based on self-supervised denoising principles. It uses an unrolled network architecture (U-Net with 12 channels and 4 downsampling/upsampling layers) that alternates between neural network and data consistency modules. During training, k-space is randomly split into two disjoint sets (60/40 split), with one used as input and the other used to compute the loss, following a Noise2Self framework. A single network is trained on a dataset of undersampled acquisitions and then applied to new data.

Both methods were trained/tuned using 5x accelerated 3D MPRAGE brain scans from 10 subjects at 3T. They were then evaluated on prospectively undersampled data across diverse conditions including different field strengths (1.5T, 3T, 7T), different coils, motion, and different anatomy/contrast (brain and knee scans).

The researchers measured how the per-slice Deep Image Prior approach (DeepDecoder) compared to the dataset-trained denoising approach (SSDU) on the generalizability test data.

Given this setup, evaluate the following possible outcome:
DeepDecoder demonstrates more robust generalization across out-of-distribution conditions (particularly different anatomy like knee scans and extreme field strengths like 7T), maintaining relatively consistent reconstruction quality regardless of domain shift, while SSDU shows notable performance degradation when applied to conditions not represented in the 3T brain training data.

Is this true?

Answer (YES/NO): NO